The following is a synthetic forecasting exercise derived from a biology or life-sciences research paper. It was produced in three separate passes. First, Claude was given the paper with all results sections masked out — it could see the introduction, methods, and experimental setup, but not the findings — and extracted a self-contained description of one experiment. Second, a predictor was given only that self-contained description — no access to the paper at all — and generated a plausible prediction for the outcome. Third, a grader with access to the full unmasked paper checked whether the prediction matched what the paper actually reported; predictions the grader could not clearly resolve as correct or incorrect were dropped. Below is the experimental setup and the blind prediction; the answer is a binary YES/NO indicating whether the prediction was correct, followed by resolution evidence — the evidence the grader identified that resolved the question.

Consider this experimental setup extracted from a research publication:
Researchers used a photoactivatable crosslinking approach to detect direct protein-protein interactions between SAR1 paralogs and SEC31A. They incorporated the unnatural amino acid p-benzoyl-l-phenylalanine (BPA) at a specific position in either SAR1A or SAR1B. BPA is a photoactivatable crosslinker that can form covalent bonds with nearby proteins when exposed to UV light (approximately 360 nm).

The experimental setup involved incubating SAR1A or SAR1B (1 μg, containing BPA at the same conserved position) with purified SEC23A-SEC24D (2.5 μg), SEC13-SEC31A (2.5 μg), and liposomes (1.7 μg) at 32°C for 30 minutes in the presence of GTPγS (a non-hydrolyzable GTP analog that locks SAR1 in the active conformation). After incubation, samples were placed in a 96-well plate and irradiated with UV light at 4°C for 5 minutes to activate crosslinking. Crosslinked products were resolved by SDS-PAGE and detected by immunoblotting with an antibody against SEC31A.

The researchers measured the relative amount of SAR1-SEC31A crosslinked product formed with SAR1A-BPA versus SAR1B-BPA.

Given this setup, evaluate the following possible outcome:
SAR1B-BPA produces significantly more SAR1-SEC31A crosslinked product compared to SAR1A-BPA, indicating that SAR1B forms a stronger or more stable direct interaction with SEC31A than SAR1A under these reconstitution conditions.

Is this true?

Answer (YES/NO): NO